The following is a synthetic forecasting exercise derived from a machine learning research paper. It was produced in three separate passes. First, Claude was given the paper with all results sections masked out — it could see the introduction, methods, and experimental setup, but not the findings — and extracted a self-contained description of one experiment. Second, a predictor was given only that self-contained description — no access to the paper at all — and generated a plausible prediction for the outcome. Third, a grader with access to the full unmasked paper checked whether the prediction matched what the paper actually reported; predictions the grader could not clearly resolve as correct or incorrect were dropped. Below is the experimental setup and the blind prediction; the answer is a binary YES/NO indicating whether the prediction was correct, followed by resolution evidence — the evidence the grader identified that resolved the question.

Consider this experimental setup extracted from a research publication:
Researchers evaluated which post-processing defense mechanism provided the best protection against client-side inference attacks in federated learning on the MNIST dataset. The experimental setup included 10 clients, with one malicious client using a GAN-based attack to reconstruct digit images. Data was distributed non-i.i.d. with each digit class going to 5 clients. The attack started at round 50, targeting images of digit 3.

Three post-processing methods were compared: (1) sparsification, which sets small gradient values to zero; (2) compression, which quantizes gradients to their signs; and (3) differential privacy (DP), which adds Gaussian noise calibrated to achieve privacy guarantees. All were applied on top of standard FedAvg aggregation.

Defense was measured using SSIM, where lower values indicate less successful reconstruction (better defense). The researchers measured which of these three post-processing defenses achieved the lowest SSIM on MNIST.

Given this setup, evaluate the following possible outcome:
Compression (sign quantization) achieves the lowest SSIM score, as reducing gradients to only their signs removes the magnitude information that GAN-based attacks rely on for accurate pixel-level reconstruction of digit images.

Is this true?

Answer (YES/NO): YES